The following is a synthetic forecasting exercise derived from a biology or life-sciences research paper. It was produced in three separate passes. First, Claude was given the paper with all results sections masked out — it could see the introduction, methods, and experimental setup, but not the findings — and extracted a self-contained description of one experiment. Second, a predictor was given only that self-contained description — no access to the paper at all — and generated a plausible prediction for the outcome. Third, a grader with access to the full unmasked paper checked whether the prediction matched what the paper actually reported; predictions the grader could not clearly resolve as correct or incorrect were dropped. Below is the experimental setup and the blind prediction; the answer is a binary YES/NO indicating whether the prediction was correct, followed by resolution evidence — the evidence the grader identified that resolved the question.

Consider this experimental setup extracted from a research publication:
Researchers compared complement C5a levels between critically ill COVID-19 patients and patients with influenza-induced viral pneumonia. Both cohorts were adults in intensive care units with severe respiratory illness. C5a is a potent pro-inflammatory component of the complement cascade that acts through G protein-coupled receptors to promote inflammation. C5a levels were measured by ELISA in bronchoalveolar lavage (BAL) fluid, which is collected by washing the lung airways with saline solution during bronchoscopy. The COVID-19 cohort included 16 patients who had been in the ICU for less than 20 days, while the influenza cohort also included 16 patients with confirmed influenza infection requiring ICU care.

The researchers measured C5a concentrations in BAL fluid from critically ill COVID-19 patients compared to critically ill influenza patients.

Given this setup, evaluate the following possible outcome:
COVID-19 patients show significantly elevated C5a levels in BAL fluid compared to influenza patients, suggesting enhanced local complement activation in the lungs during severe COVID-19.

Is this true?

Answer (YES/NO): YES